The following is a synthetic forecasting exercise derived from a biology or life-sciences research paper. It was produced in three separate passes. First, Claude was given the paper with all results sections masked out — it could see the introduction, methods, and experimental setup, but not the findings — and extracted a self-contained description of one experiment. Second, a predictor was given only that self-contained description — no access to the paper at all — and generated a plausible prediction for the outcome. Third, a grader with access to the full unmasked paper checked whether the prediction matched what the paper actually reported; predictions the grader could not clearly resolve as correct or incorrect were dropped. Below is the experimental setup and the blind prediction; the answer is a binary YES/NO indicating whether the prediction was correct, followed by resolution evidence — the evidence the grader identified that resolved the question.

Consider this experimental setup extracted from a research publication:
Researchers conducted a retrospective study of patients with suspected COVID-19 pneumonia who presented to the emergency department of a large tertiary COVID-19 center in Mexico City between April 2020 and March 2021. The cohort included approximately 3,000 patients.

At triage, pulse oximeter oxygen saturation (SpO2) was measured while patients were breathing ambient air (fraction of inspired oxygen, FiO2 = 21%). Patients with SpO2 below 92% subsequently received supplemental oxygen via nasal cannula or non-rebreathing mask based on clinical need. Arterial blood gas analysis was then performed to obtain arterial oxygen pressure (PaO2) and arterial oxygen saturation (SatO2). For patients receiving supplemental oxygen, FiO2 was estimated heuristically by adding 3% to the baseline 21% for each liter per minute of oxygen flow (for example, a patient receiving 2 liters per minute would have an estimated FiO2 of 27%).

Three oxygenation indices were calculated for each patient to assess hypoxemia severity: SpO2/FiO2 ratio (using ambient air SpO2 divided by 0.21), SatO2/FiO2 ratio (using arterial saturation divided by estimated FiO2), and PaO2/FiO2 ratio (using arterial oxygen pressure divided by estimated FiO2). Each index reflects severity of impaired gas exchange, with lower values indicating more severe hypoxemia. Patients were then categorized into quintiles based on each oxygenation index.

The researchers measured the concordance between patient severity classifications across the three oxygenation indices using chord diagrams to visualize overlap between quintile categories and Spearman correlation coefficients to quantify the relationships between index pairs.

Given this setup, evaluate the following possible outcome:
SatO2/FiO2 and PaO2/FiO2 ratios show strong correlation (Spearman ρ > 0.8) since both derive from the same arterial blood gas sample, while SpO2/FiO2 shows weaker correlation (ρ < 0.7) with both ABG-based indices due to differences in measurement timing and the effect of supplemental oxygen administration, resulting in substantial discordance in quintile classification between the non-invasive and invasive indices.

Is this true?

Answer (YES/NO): YES